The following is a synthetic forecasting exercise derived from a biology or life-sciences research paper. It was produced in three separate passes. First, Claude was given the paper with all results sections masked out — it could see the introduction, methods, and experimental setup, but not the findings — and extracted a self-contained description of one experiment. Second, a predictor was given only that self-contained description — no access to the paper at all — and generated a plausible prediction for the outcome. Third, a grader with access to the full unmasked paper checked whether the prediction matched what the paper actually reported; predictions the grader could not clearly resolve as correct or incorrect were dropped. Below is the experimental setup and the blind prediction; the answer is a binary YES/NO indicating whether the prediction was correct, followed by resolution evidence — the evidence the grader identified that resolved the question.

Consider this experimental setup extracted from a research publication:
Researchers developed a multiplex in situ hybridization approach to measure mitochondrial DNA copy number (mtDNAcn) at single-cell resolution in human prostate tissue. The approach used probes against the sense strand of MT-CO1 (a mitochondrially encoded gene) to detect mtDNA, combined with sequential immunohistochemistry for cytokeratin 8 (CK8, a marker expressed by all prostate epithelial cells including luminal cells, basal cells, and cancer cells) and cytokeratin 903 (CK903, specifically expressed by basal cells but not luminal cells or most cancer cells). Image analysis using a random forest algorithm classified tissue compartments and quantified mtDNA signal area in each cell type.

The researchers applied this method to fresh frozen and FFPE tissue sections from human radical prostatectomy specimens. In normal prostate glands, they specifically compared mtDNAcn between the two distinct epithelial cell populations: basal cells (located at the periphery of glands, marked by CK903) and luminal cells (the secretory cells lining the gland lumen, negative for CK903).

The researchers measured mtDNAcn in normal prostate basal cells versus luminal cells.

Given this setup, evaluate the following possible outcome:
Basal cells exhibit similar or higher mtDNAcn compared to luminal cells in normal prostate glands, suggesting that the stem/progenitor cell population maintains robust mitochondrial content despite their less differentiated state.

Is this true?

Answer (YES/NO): YES